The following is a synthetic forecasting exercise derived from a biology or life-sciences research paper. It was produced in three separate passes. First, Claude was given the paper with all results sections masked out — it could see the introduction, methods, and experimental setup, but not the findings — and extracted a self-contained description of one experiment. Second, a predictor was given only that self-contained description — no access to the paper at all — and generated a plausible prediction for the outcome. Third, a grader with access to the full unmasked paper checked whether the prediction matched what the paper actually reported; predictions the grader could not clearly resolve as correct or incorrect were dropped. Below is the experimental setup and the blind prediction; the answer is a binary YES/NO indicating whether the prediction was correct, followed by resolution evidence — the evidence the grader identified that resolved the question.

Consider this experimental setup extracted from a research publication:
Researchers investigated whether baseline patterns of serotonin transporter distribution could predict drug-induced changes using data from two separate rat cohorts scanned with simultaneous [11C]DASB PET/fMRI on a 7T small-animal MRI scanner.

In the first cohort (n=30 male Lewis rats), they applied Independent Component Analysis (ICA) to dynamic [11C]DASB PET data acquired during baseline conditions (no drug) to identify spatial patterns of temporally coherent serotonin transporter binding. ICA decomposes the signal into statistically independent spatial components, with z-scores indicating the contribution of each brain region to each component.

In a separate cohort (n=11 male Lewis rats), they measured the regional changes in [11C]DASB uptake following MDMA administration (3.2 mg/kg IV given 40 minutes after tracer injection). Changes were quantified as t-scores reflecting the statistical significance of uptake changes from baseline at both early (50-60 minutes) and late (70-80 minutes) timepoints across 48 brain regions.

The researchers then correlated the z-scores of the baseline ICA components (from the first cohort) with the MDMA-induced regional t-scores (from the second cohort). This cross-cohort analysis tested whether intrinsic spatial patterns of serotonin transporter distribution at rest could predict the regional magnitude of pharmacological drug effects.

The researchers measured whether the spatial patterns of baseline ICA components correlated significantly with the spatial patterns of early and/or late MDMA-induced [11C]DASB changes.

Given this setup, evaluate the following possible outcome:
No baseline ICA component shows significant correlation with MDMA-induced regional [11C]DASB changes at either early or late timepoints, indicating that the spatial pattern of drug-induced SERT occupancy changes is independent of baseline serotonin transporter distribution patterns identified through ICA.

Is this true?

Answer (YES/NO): NO